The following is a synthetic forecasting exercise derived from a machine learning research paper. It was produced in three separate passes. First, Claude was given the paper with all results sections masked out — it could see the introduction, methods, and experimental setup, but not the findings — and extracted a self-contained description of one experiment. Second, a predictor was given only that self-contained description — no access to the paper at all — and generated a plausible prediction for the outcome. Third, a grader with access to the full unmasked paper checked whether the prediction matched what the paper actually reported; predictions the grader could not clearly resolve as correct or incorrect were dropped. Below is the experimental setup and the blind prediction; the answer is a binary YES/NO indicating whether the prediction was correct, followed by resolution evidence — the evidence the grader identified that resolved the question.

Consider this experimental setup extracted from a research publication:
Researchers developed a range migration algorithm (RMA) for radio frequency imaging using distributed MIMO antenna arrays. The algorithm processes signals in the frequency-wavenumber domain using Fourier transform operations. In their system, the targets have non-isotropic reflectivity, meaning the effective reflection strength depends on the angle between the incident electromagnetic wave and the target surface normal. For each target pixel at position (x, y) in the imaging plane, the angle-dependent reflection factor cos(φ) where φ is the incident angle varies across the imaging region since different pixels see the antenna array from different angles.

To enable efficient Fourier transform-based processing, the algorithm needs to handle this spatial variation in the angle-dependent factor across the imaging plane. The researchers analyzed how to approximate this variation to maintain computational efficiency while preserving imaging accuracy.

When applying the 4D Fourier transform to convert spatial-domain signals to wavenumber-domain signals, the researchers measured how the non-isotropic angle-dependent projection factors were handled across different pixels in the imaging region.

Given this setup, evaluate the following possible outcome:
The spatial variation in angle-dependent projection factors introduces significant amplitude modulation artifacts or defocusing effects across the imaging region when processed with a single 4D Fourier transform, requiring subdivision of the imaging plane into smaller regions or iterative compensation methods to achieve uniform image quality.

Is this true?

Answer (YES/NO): NO